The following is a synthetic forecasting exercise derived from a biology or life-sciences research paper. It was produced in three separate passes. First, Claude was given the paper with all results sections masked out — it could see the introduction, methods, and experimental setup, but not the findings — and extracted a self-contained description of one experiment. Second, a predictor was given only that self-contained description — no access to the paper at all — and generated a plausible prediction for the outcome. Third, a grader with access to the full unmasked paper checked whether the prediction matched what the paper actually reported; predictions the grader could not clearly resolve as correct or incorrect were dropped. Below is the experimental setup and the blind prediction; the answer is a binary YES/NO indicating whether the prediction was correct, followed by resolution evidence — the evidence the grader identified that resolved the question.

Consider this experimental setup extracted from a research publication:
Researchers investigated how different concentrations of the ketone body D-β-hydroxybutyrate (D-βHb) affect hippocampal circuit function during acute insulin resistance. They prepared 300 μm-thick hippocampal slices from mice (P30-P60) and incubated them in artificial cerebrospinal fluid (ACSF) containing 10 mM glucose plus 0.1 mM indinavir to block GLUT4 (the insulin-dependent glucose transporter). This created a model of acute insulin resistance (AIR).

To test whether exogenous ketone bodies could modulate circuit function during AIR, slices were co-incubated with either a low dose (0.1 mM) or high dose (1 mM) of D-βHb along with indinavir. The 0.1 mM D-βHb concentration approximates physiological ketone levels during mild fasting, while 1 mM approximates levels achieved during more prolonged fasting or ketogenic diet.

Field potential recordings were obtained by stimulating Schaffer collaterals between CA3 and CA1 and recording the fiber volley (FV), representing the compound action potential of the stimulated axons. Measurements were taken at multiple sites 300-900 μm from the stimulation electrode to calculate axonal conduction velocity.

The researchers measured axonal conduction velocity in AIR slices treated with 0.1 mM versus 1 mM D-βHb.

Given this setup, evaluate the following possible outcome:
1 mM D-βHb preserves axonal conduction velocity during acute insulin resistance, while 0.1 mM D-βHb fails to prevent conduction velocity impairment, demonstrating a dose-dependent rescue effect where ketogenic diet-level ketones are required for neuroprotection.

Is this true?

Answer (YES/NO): NO